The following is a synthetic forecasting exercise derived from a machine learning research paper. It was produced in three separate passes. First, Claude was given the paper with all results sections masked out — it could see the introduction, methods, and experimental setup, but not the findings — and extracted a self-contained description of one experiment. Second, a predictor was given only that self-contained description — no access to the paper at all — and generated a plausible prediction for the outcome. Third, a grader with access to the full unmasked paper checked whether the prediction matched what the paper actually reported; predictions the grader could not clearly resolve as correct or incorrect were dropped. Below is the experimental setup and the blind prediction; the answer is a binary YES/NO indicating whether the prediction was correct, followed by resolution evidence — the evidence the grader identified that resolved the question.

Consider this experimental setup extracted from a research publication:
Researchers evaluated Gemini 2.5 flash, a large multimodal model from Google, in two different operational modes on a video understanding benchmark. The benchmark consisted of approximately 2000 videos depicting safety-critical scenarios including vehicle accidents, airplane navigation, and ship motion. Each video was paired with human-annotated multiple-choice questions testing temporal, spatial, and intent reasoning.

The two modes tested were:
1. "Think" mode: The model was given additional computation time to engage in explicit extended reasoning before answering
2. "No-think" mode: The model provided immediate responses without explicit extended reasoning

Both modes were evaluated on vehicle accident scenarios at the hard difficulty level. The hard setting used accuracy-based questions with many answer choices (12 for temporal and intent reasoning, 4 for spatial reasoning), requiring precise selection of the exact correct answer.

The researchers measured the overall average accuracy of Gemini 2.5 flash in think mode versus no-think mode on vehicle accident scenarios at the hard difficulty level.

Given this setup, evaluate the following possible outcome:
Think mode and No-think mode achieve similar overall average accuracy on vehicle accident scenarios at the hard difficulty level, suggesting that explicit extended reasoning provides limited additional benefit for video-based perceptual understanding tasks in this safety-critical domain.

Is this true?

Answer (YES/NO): NO